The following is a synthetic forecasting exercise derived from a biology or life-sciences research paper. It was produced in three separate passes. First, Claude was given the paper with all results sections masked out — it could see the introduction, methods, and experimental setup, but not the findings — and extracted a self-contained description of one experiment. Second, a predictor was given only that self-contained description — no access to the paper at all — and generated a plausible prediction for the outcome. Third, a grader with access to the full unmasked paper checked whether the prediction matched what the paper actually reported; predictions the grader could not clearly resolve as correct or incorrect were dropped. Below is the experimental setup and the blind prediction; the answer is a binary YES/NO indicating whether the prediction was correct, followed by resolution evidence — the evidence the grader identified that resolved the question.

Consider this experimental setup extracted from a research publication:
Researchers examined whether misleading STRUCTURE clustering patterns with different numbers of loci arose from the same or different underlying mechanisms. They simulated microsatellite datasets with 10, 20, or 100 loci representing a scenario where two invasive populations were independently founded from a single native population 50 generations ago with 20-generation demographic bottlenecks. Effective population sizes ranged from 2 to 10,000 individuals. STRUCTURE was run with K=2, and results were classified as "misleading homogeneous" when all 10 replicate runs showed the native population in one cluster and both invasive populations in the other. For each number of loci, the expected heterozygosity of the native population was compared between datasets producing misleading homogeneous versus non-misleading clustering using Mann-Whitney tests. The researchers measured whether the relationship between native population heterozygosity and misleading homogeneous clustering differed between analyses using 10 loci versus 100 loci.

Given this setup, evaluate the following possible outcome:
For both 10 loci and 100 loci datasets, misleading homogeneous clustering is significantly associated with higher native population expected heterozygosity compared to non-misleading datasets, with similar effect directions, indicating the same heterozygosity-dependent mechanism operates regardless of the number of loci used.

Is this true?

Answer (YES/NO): NO